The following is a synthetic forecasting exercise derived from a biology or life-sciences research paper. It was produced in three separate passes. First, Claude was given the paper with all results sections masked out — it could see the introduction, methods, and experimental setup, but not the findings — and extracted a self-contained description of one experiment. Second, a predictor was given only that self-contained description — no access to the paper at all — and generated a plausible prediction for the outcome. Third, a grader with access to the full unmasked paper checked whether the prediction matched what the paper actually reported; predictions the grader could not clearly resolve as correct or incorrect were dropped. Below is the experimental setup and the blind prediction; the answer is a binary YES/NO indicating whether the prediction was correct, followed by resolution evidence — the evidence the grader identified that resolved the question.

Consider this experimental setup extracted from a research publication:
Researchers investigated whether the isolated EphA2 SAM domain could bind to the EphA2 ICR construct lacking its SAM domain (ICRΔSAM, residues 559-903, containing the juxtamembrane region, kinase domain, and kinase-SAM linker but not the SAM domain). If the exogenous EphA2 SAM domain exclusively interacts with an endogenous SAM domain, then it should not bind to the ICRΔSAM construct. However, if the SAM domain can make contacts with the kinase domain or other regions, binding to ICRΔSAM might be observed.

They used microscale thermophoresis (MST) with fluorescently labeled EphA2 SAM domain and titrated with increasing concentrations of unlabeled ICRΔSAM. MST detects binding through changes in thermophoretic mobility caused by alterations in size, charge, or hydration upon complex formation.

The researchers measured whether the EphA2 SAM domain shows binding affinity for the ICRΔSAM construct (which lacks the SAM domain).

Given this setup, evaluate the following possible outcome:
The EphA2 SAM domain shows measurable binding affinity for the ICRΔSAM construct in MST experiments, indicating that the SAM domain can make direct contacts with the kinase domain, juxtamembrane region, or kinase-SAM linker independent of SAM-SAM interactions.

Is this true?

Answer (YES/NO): YES